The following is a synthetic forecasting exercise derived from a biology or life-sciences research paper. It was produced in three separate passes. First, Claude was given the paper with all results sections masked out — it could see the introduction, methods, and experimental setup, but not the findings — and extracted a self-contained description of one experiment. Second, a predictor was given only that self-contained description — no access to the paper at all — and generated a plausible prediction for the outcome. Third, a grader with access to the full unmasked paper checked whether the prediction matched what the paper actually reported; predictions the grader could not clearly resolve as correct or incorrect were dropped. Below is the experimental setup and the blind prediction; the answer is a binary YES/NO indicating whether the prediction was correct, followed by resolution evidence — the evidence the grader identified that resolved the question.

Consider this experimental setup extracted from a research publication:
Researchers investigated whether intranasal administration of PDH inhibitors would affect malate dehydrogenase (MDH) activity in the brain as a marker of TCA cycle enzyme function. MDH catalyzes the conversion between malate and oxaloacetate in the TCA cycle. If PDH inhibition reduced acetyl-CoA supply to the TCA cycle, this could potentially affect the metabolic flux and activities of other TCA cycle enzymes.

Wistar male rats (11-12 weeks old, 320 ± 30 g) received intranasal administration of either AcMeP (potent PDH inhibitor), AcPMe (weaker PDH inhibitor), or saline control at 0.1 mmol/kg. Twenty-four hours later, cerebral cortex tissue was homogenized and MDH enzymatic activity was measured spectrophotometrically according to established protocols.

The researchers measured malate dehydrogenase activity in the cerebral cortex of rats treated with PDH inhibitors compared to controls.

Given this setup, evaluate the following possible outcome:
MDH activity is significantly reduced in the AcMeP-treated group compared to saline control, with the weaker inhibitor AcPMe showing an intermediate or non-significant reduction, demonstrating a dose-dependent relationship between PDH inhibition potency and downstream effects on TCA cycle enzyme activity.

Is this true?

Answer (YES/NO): NO